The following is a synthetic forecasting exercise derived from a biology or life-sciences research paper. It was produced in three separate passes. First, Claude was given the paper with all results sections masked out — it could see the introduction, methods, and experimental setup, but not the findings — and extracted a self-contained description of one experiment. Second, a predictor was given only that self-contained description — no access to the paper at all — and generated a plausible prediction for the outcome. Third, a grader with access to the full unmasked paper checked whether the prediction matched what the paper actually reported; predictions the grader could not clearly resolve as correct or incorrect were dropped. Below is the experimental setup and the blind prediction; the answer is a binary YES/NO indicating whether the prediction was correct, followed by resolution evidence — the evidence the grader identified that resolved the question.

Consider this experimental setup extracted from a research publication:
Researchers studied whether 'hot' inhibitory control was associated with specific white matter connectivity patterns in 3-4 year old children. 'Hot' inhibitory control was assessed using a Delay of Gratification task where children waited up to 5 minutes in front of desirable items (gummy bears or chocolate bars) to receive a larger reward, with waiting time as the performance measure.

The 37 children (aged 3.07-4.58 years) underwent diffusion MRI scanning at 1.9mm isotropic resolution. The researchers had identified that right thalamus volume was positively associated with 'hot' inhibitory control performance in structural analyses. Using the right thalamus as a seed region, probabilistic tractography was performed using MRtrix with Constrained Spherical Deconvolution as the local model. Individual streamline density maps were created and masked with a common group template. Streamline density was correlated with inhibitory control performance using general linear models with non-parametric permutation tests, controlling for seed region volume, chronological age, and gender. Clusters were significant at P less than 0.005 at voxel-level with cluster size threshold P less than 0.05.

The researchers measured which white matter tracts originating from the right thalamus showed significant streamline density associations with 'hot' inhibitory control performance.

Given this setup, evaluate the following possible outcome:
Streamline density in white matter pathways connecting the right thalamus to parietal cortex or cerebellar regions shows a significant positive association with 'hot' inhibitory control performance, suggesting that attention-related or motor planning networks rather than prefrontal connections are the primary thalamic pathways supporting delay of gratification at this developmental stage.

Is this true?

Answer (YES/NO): NO